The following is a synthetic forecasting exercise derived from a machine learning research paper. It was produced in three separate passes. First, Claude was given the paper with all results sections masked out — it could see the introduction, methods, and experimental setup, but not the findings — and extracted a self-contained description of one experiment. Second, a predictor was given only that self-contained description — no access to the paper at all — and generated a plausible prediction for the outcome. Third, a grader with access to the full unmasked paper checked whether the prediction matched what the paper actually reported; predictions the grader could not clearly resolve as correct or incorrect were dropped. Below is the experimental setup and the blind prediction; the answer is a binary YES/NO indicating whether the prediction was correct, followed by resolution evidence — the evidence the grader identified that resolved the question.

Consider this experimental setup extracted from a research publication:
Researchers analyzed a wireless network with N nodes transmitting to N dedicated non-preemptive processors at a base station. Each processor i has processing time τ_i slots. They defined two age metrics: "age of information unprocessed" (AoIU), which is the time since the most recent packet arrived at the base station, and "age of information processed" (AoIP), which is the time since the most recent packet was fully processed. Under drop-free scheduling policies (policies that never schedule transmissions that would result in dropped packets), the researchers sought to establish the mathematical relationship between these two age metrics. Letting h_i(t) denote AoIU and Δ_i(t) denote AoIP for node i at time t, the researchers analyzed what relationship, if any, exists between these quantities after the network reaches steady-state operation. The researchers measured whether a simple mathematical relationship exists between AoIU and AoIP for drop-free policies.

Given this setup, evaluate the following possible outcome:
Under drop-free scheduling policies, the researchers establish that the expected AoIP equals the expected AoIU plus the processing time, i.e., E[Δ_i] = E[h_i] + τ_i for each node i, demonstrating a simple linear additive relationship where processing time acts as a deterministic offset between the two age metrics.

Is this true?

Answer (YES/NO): YES